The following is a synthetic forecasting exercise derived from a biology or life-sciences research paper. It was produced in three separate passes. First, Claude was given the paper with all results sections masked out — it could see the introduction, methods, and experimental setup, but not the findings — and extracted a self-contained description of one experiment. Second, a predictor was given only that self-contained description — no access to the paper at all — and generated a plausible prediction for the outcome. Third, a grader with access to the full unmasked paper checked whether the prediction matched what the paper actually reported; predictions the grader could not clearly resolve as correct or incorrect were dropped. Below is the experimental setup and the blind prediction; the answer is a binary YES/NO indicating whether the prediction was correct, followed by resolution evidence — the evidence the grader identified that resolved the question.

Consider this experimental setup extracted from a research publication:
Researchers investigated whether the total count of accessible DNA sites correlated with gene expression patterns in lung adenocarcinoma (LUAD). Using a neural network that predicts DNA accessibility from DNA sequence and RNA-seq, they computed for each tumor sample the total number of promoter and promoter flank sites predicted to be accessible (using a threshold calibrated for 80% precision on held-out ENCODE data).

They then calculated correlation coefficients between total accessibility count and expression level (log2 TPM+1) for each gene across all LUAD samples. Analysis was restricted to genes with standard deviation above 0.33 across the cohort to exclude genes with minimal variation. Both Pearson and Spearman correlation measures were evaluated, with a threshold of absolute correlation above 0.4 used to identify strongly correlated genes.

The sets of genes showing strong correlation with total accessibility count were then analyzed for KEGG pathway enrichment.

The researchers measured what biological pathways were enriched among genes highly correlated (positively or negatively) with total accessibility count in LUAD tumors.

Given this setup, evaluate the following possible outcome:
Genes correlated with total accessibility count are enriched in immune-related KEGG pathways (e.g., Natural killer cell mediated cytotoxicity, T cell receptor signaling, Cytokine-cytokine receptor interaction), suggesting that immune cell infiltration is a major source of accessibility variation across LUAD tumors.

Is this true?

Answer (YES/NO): NO